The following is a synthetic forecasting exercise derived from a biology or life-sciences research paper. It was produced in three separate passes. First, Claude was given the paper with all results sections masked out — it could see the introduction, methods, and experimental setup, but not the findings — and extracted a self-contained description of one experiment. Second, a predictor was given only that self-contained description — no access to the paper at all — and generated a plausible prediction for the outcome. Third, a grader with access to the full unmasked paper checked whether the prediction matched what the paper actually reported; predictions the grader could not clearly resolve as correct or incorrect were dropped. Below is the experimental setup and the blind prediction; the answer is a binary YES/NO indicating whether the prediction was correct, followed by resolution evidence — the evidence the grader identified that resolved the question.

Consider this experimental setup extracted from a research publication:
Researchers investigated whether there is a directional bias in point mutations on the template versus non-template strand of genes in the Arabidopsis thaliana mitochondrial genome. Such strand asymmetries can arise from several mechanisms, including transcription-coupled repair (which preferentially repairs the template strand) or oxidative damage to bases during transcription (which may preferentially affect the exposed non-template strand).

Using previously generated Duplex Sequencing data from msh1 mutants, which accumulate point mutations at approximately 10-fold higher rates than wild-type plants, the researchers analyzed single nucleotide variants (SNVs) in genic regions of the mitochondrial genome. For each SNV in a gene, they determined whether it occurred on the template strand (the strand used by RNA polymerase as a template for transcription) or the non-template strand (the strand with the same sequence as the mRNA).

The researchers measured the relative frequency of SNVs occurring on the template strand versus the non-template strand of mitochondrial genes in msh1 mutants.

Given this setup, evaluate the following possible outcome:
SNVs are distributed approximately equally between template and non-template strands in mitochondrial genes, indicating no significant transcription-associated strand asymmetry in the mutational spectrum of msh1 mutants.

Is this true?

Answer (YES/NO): NO